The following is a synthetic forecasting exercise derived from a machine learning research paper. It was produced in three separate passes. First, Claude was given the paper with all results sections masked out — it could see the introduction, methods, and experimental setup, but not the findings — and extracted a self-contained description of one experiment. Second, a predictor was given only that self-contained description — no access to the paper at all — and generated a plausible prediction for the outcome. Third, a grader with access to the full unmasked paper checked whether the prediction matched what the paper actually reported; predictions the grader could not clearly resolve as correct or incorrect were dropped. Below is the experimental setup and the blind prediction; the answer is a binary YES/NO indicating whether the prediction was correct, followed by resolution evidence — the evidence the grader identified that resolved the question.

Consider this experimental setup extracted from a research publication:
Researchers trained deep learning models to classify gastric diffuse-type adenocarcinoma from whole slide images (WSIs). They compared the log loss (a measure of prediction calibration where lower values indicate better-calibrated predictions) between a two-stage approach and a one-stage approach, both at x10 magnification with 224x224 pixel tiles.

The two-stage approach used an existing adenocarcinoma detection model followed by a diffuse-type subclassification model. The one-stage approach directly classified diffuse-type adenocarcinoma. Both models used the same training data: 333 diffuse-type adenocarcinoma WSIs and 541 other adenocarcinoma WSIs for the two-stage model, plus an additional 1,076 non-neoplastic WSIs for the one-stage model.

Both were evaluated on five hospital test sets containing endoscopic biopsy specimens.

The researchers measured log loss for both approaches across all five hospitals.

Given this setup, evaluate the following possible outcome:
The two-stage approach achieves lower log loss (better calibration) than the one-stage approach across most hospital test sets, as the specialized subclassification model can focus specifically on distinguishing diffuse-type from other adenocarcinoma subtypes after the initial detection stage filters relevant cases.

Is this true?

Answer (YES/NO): YES